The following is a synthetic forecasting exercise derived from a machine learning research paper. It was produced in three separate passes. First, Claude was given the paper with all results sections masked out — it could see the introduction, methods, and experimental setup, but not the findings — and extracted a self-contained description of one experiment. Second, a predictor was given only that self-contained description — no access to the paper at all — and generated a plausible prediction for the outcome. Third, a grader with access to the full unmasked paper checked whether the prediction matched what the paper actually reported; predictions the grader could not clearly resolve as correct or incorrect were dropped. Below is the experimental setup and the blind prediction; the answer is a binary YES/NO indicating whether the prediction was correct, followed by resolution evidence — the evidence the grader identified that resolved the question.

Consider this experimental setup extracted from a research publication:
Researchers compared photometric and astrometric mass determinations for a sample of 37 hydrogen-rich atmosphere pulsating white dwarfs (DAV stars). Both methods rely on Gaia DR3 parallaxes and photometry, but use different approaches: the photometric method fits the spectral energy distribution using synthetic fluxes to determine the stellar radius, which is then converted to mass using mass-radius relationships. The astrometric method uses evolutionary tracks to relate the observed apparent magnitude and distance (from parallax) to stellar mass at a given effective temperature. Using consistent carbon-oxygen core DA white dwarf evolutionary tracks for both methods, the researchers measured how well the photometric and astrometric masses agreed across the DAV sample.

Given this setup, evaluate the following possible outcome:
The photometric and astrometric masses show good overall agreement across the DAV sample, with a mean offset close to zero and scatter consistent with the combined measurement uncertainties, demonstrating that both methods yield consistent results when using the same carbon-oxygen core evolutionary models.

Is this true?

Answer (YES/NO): NO